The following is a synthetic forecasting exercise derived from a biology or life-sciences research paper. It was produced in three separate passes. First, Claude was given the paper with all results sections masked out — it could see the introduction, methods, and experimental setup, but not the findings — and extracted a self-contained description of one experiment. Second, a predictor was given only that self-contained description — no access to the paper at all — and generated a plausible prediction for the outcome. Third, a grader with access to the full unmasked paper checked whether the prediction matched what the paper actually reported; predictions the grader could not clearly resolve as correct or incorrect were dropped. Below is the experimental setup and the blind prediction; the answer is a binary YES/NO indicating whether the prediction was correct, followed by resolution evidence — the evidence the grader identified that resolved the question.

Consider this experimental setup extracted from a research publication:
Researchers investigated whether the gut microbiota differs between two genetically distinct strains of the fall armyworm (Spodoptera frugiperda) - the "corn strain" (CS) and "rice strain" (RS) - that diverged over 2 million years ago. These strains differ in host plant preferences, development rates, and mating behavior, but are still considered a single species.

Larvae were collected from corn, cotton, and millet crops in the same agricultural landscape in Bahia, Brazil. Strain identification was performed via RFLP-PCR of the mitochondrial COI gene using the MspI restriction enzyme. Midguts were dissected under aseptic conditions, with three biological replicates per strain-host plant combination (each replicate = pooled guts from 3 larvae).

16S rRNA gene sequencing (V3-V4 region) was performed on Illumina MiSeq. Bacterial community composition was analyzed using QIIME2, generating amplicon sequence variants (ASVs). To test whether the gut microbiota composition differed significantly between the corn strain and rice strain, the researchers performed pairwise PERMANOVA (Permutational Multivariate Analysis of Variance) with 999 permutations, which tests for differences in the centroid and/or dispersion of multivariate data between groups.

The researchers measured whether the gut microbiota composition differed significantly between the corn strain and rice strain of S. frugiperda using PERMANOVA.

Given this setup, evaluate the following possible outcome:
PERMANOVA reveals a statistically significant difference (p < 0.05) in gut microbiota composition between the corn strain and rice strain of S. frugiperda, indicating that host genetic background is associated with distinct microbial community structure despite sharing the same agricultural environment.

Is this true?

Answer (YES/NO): NO